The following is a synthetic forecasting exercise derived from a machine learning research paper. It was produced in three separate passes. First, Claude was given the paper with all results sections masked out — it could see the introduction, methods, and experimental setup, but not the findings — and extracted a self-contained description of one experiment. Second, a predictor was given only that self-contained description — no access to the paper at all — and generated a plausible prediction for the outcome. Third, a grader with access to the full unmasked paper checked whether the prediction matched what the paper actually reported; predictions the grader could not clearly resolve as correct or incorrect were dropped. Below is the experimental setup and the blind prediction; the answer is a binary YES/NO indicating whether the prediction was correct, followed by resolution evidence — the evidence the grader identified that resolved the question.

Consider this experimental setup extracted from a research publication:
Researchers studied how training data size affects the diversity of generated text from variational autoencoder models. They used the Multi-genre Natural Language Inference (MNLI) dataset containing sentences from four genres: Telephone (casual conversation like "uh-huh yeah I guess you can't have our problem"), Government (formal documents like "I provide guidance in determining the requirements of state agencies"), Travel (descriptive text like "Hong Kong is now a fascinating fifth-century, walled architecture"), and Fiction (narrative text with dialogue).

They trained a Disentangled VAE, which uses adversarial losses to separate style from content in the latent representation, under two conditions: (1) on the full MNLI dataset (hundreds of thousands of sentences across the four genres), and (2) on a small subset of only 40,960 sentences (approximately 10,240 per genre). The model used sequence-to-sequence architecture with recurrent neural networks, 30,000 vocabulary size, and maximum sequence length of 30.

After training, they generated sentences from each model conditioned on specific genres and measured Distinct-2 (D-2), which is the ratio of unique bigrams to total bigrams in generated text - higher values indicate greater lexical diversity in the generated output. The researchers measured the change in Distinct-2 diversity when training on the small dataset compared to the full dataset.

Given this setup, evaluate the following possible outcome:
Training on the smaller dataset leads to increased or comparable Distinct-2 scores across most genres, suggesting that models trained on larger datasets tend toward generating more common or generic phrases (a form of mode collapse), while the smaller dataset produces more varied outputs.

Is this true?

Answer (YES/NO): NO